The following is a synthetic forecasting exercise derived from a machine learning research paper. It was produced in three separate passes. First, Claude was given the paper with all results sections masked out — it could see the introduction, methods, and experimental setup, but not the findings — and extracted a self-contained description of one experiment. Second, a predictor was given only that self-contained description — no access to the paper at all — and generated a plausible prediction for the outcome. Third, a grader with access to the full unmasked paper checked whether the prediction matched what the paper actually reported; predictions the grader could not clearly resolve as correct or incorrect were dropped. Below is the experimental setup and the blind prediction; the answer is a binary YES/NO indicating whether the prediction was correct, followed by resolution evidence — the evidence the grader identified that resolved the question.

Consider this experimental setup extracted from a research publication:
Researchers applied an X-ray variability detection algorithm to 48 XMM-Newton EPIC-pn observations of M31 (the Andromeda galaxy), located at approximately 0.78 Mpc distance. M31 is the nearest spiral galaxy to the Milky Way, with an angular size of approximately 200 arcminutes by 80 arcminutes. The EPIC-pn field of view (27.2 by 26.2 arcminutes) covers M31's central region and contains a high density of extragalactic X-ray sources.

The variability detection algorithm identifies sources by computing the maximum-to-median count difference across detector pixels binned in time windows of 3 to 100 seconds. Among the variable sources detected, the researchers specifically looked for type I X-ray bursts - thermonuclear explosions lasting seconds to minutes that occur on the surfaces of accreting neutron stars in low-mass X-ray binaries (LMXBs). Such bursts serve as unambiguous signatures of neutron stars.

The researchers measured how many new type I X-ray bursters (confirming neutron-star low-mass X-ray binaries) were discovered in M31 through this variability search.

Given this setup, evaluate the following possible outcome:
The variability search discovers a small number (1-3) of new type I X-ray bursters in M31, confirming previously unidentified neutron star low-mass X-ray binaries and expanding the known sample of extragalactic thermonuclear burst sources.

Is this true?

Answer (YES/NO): NO